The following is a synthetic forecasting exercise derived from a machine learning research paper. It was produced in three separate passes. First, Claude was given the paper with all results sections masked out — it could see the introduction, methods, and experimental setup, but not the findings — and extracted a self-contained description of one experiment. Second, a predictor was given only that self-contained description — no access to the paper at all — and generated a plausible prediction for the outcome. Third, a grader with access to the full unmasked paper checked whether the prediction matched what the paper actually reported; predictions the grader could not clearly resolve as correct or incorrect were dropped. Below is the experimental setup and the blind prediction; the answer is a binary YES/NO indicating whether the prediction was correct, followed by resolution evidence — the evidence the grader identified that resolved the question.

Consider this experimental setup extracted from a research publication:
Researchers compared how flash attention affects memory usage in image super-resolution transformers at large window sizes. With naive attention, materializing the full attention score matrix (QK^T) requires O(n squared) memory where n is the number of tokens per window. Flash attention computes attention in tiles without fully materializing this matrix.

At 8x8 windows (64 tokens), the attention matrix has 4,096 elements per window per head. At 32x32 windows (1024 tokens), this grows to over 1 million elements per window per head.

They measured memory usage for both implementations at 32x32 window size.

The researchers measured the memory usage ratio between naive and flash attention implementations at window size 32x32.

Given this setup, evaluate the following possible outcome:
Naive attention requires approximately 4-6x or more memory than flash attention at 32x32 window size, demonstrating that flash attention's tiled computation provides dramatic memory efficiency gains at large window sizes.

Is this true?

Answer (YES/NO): YES